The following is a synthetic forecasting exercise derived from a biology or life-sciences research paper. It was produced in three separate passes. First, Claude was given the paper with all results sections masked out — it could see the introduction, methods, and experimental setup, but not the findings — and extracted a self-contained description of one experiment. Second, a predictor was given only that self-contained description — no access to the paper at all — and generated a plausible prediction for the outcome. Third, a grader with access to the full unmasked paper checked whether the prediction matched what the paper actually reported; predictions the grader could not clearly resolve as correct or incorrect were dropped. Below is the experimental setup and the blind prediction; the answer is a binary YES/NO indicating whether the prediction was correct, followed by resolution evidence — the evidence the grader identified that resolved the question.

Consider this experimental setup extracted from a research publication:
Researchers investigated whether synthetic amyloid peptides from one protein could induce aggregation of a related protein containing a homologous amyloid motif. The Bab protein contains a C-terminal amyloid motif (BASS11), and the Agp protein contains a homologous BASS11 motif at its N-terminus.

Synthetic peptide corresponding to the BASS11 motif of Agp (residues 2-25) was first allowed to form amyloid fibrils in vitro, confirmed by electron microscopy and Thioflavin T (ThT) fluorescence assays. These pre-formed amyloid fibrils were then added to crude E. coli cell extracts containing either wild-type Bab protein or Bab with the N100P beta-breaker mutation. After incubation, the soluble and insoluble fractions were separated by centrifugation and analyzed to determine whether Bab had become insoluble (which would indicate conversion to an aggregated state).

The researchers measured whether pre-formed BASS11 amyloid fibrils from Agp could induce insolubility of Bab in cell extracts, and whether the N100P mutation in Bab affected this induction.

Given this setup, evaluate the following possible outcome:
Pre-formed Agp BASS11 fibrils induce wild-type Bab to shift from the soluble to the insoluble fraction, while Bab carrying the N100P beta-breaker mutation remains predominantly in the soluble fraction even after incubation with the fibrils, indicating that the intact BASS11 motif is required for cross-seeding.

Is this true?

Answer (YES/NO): YES